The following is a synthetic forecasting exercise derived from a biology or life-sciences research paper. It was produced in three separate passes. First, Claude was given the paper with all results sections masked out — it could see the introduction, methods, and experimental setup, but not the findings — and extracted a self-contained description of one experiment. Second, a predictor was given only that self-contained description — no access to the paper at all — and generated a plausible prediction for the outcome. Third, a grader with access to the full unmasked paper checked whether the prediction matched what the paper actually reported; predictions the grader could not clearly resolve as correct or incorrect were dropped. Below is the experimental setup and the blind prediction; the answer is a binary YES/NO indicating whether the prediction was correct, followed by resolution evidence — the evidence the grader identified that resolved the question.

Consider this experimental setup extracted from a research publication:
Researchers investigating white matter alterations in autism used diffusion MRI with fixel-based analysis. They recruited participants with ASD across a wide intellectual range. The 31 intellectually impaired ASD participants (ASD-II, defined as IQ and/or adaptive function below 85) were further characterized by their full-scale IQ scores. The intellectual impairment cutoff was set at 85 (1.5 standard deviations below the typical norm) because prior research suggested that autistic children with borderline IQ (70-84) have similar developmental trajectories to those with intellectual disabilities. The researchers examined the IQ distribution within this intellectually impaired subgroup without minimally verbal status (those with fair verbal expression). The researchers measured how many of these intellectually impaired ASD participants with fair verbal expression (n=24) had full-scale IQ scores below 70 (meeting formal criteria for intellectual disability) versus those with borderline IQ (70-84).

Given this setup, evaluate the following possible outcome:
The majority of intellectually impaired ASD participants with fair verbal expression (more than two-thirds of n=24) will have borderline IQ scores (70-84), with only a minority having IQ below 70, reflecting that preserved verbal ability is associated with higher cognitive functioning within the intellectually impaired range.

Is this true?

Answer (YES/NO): NO